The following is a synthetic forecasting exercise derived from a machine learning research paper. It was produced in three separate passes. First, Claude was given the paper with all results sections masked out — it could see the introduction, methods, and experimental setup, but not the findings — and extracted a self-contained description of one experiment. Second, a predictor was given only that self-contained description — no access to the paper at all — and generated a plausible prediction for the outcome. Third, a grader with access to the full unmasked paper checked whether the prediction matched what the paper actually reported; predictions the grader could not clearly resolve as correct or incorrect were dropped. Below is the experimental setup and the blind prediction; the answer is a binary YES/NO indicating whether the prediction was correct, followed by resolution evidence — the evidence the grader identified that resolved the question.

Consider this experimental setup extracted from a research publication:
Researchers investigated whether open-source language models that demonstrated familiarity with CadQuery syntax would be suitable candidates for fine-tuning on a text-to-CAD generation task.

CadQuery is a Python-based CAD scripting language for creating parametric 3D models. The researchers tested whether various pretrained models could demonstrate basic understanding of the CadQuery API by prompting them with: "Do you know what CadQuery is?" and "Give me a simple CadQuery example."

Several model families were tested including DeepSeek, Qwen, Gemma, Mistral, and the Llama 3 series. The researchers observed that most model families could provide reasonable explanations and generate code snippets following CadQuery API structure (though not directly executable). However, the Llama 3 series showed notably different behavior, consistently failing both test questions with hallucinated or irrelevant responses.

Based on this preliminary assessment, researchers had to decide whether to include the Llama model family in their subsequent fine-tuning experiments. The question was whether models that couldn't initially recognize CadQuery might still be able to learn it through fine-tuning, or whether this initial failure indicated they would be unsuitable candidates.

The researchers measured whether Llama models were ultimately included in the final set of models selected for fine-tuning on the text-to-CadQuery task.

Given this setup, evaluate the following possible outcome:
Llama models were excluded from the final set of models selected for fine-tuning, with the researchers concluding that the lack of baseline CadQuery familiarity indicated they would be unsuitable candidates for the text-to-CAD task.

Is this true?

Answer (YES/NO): YES